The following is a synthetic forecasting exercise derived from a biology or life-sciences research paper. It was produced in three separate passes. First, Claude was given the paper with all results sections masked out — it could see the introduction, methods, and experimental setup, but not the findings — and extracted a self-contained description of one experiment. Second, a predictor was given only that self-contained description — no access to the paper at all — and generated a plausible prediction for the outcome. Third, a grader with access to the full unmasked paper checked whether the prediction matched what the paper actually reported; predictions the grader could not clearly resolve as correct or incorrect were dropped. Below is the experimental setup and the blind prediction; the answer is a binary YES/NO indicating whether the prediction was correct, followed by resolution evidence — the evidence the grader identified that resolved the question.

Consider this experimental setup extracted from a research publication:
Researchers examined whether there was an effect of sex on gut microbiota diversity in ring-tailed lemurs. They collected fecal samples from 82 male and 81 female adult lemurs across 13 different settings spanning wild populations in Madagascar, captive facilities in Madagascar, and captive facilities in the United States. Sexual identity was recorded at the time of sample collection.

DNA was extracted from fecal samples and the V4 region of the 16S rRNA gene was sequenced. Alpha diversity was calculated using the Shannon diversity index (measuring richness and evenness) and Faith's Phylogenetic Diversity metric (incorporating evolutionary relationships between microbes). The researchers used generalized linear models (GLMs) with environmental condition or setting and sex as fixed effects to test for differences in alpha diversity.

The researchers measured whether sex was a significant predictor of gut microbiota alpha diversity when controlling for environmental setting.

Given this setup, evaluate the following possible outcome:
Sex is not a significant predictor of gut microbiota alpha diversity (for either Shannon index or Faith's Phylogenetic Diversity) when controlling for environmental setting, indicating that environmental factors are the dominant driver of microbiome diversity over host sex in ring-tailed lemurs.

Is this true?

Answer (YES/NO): YES